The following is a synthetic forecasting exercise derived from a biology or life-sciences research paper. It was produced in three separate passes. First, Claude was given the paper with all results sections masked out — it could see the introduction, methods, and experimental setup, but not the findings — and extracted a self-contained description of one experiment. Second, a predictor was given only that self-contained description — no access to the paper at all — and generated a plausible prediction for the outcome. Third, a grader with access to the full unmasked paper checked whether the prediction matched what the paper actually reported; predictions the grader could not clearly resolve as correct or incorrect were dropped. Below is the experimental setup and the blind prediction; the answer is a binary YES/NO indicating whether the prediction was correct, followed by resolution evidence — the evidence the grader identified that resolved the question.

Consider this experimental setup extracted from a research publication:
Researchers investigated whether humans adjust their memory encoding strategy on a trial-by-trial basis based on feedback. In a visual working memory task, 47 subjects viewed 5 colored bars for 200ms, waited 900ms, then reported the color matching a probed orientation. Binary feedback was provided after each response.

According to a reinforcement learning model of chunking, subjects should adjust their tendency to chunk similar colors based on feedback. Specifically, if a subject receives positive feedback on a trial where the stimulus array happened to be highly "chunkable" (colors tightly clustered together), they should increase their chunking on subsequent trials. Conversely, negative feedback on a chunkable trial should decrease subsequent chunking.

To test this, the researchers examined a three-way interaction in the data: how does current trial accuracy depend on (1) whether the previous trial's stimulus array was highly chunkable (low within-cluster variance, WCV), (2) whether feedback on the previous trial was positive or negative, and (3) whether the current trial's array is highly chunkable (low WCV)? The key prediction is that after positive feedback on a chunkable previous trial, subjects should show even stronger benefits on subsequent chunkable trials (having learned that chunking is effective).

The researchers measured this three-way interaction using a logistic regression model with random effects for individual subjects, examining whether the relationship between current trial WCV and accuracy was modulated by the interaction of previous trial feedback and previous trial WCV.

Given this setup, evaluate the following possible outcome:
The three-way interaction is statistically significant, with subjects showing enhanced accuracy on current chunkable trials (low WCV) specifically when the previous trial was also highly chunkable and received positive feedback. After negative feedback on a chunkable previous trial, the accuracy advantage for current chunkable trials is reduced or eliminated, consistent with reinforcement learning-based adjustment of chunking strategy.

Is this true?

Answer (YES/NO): YES